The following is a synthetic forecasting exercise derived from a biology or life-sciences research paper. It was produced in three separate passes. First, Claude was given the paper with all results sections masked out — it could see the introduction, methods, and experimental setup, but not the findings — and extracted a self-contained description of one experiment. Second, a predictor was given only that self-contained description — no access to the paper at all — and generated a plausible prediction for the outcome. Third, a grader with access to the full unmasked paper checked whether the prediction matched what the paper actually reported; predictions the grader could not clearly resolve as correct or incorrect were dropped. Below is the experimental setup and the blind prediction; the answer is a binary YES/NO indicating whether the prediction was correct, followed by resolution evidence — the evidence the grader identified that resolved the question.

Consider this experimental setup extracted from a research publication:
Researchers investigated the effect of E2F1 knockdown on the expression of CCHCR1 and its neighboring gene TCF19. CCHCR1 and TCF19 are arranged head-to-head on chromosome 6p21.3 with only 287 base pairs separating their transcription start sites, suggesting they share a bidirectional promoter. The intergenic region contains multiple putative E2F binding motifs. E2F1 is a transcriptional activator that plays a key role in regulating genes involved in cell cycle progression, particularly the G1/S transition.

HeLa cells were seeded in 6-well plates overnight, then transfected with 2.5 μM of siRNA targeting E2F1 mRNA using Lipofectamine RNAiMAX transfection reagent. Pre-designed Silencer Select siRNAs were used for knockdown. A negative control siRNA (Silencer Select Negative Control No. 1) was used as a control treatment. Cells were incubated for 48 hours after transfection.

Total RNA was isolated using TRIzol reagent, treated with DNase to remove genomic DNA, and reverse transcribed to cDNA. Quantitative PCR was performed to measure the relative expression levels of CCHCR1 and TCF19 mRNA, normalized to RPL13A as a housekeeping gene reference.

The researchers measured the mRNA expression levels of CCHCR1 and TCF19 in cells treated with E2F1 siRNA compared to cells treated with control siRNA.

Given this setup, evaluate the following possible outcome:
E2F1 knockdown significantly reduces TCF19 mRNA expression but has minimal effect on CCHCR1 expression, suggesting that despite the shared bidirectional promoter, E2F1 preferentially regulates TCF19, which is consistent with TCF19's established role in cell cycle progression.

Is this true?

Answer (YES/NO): NO